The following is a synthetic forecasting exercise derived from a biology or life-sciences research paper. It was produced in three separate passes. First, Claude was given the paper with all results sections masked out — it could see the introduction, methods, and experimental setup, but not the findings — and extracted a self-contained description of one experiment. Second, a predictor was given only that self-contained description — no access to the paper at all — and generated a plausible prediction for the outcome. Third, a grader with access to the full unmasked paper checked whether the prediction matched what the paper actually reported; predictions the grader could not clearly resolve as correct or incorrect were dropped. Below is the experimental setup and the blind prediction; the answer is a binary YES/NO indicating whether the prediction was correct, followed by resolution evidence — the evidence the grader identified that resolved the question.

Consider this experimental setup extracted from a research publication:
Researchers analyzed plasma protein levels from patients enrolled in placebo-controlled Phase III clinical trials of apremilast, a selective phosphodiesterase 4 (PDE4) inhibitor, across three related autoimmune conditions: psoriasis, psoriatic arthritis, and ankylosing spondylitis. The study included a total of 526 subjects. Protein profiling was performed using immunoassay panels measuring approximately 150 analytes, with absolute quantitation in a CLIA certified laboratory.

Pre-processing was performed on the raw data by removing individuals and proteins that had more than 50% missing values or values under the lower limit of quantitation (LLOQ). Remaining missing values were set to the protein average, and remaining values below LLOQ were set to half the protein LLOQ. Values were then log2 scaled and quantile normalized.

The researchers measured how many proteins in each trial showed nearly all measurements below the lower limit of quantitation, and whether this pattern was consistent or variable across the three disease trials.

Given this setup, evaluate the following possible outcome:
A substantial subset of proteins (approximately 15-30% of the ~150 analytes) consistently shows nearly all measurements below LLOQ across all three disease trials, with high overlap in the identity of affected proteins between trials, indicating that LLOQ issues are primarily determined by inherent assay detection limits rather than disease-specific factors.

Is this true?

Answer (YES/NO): YES